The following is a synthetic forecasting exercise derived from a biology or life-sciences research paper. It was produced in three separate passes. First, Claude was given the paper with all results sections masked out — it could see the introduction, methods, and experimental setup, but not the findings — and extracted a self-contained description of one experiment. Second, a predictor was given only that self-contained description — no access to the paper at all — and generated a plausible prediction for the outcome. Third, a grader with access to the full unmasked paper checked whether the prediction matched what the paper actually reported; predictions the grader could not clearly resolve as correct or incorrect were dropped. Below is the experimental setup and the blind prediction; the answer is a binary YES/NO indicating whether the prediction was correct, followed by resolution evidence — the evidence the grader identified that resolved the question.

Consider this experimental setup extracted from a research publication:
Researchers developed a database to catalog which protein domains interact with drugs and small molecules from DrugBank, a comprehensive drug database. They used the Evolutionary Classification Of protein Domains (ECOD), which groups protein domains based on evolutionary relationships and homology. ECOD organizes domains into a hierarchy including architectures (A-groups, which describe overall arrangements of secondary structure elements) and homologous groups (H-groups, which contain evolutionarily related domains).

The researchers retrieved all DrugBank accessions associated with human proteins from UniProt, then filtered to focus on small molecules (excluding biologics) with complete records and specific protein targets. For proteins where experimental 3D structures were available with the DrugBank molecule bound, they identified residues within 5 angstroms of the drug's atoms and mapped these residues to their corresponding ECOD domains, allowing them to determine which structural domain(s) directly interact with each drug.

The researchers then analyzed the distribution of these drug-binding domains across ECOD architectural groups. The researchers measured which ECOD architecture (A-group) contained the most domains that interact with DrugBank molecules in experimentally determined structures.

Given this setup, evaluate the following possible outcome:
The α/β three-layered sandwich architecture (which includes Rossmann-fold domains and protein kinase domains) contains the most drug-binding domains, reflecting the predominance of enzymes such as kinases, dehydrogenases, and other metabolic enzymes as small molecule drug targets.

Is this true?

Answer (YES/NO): NO